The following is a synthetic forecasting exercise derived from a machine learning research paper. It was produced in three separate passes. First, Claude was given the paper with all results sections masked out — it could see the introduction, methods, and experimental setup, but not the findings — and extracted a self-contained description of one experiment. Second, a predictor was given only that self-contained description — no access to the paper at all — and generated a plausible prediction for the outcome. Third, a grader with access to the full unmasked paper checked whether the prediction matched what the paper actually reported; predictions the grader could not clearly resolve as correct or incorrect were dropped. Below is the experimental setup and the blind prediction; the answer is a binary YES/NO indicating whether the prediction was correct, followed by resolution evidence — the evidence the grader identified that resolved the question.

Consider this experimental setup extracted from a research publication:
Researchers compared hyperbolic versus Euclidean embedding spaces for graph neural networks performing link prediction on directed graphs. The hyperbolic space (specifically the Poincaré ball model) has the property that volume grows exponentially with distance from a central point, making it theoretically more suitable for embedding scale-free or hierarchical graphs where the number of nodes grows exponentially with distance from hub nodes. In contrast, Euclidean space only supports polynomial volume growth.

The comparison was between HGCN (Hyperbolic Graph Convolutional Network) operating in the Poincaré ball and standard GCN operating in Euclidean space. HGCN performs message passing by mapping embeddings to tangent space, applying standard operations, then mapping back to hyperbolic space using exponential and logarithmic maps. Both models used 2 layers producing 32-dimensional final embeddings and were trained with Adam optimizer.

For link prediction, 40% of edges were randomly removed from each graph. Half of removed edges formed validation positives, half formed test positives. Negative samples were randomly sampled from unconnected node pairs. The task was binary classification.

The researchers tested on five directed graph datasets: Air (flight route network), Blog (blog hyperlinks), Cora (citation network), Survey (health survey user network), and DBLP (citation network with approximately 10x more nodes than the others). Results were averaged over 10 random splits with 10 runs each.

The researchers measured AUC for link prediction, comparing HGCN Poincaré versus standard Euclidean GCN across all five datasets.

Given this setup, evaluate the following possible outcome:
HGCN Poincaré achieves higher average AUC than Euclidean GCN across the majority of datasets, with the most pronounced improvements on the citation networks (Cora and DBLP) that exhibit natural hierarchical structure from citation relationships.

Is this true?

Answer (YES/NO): NO